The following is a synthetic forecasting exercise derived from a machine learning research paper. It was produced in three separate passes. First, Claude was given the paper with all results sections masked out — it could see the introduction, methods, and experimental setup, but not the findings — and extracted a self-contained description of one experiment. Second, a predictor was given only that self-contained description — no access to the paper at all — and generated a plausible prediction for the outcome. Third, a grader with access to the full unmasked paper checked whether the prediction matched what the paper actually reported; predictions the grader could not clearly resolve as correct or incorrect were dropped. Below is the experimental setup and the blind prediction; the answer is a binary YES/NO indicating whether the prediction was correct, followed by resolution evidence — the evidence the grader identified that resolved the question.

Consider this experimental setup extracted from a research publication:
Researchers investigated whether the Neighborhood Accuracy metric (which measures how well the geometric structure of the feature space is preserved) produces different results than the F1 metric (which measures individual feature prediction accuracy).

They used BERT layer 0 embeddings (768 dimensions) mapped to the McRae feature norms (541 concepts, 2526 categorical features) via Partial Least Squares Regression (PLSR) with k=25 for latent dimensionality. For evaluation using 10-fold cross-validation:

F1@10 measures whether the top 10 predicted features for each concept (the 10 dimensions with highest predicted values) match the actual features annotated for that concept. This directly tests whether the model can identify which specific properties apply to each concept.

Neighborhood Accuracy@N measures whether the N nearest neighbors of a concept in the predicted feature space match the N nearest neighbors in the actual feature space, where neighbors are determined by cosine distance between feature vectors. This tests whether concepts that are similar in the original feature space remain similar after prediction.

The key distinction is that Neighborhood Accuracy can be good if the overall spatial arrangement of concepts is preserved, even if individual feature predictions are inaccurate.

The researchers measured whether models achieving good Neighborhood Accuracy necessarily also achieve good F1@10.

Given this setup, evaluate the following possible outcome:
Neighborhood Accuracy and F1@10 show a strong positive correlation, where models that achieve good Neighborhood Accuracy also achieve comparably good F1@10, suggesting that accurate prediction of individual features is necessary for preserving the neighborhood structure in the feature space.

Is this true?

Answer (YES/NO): NO